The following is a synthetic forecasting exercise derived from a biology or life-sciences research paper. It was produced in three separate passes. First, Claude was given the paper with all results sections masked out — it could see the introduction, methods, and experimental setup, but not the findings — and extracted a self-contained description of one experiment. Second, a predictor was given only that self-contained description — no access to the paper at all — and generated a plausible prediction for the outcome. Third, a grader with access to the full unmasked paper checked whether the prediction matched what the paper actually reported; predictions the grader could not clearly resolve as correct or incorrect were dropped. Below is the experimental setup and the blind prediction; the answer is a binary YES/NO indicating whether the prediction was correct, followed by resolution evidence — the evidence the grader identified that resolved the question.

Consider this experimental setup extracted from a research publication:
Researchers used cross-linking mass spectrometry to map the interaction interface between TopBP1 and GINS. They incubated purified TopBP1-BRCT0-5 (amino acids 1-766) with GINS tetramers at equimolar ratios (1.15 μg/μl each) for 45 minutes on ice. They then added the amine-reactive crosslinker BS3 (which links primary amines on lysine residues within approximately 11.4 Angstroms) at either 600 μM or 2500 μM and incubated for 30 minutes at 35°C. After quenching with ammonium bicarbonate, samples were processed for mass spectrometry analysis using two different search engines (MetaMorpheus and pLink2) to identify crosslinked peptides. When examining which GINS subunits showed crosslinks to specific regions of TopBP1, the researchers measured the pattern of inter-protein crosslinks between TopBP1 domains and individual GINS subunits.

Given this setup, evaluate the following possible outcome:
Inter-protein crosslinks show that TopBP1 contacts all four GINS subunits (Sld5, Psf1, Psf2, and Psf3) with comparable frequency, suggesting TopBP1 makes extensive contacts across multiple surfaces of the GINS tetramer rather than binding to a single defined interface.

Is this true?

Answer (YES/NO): NO